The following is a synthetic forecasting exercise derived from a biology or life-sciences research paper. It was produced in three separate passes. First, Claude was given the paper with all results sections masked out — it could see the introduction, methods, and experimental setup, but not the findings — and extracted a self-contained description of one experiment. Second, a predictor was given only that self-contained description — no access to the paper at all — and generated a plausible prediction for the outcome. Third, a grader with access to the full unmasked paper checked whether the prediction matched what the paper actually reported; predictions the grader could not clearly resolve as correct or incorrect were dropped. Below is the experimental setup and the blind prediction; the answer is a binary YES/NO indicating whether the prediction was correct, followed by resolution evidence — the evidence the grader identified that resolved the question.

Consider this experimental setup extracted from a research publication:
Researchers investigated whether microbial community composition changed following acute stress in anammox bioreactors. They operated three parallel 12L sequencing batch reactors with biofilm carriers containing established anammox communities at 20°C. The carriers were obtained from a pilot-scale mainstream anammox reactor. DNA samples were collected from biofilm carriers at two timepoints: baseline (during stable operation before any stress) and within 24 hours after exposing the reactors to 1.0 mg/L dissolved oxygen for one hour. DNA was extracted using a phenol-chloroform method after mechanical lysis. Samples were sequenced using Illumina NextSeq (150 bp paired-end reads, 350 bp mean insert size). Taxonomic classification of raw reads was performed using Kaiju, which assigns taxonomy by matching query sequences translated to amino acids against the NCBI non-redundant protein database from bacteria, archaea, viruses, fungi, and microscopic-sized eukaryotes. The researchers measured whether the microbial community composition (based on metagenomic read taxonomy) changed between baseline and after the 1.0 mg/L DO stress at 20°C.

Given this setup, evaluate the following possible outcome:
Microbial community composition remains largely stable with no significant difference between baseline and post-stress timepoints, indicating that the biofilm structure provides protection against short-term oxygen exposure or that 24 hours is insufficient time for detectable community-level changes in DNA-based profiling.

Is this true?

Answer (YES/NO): YES